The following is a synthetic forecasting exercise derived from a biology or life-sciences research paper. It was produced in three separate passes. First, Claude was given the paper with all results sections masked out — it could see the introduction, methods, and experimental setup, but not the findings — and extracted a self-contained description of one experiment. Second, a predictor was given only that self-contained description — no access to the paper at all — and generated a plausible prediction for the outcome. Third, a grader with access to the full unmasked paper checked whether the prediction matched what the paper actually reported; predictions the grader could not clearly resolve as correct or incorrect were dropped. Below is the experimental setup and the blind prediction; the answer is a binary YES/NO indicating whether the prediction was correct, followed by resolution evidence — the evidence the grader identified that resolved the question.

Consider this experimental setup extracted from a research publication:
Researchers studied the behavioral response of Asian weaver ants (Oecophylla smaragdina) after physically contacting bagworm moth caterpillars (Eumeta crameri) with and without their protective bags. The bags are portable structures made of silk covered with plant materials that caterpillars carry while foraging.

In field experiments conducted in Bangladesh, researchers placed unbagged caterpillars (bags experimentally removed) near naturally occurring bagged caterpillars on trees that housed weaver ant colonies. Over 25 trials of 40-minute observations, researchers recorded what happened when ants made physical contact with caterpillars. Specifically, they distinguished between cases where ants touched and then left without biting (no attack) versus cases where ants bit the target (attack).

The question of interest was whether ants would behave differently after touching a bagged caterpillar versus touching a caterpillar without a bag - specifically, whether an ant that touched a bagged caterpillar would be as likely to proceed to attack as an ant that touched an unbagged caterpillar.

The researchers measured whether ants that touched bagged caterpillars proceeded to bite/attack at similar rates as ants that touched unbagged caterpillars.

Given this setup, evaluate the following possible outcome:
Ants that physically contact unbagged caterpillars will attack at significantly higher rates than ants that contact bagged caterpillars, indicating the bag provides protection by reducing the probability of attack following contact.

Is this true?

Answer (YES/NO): YES